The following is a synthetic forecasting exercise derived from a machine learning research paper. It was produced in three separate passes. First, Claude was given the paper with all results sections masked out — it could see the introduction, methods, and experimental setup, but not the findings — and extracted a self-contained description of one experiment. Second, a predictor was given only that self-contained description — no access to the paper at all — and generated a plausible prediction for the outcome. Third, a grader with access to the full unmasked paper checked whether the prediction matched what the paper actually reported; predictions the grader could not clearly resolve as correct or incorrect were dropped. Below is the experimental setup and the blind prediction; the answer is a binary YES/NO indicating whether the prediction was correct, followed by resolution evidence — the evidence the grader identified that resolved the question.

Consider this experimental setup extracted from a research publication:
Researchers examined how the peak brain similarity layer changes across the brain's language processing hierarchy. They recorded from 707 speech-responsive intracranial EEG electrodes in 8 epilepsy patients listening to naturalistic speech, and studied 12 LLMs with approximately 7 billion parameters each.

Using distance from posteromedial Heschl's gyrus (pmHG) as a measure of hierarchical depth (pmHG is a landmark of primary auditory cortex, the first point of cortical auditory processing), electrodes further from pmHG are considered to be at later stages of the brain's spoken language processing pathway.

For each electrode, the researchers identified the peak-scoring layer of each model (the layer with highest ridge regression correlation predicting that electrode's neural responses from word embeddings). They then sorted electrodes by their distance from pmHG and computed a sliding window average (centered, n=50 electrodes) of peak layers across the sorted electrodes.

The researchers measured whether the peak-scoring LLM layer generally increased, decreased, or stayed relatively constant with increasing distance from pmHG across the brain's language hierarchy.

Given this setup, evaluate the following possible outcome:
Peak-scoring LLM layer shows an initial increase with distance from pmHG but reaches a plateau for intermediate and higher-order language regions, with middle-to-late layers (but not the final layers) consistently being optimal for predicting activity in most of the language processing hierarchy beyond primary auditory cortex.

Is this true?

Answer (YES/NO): NO